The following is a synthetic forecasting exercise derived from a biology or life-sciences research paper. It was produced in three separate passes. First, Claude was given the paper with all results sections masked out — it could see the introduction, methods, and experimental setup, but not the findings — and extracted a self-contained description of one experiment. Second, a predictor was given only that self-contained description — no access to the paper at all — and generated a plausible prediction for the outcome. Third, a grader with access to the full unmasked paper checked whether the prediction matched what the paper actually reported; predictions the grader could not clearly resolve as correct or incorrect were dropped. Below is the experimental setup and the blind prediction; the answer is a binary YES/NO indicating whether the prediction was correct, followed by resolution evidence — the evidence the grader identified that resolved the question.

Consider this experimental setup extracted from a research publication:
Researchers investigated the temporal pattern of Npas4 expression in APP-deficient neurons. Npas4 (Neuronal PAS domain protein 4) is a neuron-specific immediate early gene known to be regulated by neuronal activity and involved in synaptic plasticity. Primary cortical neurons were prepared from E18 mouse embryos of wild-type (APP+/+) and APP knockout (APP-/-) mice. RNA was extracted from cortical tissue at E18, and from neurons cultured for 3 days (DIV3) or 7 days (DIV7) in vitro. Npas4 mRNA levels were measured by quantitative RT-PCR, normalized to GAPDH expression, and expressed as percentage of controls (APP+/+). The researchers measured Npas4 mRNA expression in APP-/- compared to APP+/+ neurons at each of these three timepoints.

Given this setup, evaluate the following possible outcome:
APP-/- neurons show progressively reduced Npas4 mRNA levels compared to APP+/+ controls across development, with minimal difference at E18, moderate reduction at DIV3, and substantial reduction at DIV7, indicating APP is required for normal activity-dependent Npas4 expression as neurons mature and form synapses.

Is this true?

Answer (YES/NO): NO